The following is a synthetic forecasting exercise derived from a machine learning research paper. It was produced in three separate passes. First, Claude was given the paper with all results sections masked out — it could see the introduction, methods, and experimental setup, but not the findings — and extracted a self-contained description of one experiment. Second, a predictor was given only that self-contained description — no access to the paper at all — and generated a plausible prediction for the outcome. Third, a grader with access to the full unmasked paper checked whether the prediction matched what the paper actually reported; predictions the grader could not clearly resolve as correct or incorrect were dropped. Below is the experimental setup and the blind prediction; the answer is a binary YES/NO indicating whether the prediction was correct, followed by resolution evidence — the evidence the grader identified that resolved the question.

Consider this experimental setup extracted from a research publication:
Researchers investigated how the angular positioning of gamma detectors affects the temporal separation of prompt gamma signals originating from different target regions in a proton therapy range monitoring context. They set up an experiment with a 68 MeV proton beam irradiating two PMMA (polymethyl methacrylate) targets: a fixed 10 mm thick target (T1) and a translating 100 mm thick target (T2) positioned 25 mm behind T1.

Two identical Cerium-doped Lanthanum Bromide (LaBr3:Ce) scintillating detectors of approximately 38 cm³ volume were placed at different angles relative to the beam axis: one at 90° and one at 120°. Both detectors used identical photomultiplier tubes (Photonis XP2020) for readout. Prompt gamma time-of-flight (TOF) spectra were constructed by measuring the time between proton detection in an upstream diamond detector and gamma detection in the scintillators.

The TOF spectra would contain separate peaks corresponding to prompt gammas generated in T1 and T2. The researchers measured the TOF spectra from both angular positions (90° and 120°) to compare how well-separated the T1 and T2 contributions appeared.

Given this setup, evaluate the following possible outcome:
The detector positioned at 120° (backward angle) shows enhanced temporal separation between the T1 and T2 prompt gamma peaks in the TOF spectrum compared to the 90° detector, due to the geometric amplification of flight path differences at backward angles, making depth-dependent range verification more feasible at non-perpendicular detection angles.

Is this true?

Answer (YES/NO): YES